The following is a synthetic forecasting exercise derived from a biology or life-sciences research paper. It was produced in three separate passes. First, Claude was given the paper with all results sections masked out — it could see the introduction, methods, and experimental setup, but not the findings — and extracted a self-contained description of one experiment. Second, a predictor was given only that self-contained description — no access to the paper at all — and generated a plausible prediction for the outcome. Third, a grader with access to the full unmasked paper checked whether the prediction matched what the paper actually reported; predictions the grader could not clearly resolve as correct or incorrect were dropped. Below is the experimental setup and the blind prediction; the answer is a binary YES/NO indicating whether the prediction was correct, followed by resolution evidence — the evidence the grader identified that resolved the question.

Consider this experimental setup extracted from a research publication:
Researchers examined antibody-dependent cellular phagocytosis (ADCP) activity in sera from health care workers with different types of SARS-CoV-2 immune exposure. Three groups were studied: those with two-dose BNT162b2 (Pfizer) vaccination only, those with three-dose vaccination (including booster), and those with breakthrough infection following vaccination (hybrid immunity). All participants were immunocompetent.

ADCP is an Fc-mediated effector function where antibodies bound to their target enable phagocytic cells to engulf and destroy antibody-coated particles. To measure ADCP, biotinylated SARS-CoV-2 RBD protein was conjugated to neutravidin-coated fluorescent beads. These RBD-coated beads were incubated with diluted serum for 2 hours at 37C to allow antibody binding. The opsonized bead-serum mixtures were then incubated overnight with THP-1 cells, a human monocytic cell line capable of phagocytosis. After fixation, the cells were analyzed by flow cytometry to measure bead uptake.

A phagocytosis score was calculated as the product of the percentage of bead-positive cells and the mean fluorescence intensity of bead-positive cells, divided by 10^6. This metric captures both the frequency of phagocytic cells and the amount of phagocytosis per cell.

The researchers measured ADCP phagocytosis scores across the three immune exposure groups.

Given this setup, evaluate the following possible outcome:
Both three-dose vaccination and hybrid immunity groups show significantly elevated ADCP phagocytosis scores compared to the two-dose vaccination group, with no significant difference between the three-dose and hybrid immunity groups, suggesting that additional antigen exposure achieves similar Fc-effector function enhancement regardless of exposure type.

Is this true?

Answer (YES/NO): YES